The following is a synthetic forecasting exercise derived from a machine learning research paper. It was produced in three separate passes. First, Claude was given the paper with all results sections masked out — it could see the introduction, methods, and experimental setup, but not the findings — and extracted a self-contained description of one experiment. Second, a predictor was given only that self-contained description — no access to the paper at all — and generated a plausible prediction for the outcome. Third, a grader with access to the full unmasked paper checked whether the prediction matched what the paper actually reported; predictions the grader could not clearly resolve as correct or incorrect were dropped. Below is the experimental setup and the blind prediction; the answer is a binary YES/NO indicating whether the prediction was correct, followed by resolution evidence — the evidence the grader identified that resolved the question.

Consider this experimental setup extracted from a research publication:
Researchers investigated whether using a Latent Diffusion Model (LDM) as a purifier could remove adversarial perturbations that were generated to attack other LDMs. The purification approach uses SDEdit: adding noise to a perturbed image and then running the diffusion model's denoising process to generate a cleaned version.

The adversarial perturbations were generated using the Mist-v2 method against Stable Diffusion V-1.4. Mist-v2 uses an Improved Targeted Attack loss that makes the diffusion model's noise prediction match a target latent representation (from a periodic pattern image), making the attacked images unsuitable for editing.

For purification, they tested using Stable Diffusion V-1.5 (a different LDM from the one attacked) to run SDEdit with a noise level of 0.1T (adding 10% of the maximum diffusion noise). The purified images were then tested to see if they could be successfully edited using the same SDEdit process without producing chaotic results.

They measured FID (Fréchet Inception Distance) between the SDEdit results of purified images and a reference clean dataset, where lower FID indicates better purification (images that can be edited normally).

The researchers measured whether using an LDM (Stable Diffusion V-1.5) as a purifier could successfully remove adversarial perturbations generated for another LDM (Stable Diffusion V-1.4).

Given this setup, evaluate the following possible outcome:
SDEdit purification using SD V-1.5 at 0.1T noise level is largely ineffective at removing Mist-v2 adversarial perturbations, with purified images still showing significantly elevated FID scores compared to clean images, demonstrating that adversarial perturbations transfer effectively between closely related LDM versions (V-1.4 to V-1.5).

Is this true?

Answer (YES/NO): YES